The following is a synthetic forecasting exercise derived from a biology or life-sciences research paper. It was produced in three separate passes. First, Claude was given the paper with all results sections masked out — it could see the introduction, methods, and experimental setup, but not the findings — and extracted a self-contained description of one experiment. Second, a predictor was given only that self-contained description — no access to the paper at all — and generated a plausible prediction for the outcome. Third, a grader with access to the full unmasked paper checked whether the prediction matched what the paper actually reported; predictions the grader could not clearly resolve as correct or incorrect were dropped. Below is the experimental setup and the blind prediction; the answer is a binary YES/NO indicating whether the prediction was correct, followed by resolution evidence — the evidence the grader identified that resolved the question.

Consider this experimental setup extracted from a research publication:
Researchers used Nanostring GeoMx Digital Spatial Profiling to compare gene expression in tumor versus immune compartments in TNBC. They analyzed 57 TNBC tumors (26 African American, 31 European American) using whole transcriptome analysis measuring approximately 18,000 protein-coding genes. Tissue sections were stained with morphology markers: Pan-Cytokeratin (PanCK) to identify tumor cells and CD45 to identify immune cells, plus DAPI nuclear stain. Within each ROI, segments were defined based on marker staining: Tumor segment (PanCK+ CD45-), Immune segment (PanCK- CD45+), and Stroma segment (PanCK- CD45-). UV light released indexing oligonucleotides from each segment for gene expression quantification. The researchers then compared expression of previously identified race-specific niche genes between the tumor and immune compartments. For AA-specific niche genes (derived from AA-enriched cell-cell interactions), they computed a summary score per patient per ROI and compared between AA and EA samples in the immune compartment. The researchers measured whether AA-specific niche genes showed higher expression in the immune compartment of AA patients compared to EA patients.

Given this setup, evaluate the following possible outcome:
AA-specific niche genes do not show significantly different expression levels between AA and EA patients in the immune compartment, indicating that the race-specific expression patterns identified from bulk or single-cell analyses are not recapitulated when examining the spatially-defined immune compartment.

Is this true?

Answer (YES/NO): NO